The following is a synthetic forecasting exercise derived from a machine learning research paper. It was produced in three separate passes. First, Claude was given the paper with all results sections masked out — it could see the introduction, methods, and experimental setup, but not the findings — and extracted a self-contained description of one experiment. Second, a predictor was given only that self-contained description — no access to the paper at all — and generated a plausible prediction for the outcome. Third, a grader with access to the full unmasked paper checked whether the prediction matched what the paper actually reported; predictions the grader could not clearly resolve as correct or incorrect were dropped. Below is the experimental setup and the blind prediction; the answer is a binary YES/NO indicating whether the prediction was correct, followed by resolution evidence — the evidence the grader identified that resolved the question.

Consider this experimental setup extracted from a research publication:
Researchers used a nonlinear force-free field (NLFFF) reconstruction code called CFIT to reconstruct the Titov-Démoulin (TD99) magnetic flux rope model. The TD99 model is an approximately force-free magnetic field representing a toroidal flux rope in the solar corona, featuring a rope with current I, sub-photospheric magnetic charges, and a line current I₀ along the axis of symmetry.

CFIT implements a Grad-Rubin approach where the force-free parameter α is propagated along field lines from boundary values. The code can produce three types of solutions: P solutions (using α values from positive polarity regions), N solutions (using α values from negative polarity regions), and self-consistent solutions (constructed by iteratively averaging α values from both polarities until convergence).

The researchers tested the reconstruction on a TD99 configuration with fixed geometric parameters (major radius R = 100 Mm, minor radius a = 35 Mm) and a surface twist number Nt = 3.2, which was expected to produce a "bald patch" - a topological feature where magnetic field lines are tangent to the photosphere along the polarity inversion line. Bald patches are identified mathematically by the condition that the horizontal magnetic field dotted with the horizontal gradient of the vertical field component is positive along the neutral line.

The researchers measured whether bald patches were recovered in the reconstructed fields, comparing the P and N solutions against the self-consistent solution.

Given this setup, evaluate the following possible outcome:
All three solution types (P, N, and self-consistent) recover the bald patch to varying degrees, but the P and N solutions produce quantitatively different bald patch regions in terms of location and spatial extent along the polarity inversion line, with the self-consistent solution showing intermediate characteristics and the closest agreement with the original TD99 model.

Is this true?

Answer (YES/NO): NO